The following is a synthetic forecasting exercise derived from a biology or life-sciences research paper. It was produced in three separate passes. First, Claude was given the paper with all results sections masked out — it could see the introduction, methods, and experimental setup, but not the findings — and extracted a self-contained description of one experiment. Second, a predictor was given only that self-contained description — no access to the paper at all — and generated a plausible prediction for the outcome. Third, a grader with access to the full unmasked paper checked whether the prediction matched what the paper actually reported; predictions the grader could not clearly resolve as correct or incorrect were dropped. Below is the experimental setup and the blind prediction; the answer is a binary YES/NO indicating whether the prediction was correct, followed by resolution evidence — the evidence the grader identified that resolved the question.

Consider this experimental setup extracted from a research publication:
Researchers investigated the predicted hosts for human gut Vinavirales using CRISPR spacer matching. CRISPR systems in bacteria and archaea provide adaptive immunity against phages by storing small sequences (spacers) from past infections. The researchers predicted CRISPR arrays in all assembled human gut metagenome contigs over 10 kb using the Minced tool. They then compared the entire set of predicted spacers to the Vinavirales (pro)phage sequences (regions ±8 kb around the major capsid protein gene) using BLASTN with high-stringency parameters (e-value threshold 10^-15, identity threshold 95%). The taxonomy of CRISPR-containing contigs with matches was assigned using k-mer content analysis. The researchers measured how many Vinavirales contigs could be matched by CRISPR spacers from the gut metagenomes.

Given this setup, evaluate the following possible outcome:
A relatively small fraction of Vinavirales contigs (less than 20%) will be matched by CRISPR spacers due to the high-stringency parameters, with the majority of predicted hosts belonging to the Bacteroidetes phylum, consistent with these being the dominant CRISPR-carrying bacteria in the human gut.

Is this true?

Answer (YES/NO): NO